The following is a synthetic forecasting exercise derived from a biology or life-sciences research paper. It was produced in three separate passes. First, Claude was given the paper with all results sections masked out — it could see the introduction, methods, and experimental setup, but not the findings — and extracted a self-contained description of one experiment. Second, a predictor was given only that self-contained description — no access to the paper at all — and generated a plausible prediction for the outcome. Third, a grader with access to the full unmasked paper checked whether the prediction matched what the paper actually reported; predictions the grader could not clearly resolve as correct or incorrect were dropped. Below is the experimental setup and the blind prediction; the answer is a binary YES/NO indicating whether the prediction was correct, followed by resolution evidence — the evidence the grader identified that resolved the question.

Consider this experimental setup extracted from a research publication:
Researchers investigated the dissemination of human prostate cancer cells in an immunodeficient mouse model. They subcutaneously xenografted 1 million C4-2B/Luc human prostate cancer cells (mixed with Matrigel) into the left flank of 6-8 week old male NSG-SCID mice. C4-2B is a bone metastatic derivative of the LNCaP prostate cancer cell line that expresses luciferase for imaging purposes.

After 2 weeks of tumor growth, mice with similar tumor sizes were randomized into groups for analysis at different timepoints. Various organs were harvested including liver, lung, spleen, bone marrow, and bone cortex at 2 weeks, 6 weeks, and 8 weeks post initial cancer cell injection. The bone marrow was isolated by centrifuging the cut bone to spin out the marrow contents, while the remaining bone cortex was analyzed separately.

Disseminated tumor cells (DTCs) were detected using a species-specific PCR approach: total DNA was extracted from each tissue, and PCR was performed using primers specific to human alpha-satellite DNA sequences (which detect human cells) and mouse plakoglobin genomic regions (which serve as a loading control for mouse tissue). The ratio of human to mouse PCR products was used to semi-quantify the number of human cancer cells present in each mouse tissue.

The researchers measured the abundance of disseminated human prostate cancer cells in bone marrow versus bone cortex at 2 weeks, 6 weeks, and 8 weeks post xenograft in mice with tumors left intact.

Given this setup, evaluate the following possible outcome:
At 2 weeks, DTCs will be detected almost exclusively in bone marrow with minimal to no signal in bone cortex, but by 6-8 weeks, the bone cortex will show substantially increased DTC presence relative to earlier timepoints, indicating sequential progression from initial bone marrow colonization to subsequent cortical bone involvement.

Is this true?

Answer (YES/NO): NO